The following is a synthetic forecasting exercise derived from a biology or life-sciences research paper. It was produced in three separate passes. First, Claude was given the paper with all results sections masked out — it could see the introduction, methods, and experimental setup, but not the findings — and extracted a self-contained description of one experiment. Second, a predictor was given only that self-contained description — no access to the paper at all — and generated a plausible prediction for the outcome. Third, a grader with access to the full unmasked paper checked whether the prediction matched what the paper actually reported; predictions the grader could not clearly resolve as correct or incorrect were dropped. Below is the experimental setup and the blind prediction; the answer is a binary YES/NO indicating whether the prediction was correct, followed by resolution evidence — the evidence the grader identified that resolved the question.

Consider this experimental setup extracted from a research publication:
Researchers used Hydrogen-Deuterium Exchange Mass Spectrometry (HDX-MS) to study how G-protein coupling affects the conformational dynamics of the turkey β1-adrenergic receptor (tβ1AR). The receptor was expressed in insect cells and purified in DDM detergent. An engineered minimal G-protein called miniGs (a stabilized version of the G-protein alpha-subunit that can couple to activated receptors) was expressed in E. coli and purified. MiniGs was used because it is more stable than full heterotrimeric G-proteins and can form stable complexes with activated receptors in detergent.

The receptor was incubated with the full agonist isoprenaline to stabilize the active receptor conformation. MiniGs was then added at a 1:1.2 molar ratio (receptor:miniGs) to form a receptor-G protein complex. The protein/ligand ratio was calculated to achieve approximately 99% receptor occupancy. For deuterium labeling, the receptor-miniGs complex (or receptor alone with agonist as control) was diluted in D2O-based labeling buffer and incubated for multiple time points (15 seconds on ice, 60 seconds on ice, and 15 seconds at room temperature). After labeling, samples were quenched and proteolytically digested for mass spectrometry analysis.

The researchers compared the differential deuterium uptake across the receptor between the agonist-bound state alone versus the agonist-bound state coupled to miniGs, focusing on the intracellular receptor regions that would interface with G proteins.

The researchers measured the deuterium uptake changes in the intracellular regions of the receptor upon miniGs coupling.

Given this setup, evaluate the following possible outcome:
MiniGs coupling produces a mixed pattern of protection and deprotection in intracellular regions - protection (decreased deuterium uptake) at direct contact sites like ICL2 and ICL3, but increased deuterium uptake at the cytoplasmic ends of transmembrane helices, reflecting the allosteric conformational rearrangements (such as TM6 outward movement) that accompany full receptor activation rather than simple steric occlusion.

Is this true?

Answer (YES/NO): NO